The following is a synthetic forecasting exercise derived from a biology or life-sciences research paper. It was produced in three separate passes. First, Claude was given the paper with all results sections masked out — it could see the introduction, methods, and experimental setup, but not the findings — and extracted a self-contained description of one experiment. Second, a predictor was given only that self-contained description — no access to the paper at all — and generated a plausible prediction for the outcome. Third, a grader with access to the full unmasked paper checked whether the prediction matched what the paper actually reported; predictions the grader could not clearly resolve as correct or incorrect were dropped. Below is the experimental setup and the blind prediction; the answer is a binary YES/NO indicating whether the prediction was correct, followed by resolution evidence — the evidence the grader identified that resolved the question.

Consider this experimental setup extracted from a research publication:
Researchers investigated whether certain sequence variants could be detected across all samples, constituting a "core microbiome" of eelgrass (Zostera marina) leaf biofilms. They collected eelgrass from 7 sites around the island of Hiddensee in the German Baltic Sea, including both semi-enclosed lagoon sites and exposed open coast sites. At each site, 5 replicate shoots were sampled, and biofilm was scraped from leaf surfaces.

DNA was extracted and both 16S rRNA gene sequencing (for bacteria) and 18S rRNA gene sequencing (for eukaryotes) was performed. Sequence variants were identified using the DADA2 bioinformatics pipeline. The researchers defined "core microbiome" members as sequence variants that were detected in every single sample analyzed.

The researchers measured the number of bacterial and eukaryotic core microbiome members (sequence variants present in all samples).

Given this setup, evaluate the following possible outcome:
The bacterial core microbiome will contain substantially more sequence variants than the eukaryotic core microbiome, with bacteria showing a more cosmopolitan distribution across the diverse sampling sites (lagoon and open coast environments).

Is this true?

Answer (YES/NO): YES